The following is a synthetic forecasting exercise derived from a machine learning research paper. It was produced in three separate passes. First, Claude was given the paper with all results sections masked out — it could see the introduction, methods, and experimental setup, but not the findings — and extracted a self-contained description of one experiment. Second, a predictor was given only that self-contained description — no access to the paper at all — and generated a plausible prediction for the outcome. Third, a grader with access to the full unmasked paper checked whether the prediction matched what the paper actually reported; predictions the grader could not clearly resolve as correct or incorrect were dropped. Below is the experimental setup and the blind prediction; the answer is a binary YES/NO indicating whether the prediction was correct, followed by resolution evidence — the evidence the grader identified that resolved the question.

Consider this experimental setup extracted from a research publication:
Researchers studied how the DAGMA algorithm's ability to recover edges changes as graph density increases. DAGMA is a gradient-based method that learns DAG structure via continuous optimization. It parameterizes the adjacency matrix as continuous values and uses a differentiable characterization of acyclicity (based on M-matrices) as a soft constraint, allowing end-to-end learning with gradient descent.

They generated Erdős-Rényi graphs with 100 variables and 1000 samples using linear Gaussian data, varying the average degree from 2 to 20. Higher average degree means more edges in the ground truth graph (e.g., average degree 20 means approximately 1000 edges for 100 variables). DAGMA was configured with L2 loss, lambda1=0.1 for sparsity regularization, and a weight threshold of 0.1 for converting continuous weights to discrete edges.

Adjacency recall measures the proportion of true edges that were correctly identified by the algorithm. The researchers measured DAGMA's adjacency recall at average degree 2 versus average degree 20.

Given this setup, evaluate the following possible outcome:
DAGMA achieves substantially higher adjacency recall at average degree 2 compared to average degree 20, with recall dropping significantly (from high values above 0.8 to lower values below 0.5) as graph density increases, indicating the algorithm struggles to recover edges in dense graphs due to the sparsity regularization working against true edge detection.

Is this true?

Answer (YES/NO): NO